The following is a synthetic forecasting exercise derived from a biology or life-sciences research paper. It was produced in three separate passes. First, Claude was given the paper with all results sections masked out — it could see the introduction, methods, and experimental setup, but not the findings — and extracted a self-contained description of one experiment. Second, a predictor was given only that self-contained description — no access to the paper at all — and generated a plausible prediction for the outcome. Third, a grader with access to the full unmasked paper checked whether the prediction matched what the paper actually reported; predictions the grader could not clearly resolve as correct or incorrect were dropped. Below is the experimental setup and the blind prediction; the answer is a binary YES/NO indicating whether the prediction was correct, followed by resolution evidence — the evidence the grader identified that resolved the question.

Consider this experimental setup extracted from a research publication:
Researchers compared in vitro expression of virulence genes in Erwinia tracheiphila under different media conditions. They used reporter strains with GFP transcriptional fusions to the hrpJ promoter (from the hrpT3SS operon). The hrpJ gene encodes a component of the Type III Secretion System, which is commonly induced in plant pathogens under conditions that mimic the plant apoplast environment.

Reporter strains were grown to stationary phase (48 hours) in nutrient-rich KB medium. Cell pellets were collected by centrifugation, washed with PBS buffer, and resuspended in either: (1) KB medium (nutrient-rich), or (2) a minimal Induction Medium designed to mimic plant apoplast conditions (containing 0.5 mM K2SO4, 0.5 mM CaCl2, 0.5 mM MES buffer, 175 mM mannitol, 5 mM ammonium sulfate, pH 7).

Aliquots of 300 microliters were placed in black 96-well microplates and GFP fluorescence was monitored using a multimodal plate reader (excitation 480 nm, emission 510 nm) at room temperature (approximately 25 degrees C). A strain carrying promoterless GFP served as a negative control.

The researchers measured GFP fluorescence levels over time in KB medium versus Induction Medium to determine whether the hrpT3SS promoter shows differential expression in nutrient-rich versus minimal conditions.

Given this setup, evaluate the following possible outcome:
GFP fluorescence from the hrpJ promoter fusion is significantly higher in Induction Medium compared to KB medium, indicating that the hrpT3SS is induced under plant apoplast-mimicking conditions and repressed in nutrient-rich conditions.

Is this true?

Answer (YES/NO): YES